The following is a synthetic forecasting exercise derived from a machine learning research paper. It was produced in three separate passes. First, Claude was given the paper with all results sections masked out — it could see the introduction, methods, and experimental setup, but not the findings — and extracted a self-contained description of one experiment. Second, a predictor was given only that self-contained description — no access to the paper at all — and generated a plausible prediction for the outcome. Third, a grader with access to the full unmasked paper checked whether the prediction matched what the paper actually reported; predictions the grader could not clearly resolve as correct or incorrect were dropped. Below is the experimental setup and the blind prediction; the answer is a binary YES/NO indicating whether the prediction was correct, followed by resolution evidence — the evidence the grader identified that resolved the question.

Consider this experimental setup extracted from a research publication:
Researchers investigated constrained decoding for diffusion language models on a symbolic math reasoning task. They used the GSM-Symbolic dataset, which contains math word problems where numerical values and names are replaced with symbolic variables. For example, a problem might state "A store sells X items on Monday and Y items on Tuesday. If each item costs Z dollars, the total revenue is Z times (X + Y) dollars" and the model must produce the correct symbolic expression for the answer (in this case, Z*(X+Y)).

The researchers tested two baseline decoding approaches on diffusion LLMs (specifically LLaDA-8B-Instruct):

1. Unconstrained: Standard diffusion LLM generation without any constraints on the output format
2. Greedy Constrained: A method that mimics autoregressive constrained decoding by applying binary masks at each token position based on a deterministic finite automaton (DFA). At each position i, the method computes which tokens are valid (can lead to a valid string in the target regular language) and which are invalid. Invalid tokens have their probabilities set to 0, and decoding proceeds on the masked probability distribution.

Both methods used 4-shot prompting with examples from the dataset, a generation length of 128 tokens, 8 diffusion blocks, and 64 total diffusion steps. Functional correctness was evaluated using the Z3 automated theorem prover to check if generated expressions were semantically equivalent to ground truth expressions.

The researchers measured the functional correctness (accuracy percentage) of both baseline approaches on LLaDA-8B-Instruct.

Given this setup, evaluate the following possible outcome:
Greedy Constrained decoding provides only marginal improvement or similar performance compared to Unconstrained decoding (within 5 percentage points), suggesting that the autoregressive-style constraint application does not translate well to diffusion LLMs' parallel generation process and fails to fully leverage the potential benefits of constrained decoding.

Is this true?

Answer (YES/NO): NO